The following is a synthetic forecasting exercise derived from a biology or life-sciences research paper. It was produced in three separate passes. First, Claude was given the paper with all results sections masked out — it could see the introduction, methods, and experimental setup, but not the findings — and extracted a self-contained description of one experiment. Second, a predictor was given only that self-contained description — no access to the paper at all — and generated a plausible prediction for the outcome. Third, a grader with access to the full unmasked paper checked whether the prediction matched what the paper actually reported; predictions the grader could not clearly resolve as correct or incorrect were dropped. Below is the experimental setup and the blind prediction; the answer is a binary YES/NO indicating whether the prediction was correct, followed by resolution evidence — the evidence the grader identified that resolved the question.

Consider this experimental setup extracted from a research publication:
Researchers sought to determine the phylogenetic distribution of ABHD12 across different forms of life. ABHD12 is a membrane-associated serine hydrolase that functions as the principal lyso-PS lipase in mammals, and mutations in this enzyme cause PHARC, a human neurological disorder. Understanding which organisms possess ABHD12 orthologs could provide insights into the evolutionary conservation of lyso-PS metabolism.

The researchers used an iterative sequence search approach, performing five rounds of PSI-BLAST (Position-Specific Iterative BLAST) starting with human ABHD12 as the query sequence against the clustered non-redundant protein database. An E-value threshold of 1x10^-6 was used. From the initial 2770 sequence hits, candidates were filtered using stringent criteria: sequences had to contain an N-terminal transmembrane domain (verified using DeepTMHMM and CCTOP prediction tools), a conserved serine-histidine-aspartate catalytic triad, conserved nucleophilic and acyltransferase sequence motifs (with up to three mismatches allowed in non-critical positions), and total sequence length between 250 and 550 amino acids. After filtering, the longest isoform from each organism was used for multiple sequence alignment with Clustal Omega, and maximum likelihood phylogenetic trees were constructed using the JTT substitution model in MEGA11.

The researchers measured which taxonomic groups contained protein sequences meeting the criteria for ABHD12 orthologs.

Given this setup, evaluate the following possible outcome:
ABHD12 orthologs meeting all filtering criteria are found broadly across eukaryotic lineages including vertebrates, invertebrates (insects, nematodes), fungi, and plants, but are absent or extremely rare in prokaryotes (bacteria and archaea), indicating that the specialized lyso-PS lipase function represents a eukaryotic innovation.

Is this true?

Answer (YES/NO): NO